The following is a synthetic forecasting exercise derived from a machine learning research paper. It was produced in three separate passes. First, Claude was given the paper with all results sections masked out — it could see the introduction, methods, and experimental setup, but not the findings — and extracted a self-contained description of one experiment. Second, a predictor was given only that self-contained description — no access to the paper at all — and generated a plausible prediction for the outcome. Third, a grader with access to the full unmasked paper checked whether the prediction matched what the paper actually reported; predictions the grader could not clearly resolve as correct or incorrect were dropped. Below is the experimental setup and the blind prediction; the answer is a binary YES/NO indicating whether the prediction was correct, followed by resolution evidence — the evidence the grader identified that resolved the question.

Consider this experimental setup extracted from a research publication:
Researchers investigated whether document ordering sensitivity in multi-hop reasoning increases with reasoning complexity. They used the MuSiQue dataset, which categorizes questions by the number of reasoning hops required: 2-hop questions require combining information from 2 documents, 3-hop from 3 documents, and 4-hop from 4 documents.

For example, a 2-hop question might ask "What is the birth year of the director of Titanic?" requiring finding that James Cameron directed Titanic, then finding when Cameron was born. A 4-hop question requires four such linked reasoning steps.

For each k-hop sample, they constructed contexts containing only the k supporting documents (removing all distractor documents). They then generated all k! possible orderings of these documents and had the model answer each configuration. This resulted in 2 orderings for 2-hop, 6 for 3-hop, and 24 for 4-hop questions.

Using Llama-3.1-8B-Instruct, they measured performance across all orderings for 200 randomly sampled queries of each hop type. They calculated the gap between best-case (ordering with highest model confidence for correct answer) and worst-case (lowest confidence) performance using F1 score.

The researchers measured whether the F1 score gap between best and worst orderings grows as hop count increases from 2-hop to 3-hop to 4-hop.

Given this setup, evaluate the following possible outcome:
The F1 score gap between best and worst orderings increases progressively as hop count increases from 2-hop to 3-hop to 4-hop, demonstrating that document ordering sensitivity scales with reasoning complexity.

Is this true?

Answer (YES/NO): YES